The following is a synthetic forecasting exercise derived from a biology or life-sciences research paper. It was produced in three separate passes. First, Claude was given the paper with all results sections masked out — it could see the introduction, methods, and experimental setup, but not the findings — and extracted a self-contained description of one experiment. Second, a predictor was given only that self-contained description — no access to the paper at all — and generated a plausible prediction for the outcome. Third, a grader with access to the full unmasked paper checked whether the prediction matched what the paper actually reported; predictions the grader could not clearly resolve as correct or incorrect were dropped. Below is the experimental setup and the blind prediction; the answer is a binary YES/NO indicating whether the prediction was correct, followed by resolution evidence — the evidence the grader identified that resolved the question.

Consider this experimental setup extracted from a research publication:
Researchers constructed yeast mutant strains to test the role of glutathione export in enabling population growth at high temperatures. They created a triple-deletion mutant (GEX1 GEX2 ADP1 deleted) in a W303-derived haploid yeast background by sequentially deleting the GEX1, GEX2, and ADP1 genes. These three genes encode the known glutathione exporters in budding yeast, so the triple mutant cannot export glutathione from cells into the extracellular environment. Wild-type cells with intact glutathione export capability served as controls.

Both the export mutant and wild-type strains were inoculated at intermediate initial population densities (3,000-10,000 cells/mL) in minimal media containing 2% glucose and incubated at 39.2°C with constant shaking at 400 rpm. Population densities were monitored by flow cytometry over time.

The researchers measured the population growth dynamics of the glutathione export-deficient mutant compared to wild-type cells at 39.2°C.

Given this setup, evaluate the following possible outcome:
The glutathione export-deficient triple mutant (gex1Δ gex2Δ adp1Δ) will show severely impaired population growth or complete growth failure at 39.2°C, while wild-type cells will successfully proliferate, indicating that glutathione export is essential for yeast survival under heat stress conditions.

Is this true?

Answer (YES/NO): NO